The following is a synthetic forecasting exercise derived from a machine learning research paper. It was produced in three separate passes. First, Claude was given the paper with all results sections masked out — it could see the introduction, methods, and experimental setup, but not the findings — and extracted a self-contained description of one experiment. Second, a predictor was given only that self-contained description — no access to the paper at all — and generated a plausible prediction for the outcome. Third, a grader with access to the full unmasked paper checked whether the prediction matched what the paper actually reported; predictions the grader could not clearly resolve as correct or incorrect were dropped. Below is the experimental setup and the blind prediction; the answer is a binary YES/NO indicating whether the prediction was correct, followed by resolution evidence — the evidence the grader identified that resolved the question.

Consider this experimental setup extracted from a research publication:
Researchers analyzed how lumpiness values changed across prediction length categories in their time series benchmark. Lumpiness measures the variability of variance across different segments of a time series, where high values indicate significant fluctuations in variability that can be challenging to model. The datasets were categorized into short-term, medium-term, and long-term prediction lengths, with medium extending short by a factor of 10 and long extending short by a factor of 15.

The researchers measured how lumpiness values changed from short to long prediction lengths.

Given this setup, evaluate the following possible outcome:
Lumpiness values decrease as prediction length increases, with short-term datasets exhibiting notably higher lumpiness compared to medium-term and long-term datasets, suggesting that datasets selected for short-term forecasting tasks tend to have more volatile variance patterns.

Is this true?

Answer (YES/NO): NO